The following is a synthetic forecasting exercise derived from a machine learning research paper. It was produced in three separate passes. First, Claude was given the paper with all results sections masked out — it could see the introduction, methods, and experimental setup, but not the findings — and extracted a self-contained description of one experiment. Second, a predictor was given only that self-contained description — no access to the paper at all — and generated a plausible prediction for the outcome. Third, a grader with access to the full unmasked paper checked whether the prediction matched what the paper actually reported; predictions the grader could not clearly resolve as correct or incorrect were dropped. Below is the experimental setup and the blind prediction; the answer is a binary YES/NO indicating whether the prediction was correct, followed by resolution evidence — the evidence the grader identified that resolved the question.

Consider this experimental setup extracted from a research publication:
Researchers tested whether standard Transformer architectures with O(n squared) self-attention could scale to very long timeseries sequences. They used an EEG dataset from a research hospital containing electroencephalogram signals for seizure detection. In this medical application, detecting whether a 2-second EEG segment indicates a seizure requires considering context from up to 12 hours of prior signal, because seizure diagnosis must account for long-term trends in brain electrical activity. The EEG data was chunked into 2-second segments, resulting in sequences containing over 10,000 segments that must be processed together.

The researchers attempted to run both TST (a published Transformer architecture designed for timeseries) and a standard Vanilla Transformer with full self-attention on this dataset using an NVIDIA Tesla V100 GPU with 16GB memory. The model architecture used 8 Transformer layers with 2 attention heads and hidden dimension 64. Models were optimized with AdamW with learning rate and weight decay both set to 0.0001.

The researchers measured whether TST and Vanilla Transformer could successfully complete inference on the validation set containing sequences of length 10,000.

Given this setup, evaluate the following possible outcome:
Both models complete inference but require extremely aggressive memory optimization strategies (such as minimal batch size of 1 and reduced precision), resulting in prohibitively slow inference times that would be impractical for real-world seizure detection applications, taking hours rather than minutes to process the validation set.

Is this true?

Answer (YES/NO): NO